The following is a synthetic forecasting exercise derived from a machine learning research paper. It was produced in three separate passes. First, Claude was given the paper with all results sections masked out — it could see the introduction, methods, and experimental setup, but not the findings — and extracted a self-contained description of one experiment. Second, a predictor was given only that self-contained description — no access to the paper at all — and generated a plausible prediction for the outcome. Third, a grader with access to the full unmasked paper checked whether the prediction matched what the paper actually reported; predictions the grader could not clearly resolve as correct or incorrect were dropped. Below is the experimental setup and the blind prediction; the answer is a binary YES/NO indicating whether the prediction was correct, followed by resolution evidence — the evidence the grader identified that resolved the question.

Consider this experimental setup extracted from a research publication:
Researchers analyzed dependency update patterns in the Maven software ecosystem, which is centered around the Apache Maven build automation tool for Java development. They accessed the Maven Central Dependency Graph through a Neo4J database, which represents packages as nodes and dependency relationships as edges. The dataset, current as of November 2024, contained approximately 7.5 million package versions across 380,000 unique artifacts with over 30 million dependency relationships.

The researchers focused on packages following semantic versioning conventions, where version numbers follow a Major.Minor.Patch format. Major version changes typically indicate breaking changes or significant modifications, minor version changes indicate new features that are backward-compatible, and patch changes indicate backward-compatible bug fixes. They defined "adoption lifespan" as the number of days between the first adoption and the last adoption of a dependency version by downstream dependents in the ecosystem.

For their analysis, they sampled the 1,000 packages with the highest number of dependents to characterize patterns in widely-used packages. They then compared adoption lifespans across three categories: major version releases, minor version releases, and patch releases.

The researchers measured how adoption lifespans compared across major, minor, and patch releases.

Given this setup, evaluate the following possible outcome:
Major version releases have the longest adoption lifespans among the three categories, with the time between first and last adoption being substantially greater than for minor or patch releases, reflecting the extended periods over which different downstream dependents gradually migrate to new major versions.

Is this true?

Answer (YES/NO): YES